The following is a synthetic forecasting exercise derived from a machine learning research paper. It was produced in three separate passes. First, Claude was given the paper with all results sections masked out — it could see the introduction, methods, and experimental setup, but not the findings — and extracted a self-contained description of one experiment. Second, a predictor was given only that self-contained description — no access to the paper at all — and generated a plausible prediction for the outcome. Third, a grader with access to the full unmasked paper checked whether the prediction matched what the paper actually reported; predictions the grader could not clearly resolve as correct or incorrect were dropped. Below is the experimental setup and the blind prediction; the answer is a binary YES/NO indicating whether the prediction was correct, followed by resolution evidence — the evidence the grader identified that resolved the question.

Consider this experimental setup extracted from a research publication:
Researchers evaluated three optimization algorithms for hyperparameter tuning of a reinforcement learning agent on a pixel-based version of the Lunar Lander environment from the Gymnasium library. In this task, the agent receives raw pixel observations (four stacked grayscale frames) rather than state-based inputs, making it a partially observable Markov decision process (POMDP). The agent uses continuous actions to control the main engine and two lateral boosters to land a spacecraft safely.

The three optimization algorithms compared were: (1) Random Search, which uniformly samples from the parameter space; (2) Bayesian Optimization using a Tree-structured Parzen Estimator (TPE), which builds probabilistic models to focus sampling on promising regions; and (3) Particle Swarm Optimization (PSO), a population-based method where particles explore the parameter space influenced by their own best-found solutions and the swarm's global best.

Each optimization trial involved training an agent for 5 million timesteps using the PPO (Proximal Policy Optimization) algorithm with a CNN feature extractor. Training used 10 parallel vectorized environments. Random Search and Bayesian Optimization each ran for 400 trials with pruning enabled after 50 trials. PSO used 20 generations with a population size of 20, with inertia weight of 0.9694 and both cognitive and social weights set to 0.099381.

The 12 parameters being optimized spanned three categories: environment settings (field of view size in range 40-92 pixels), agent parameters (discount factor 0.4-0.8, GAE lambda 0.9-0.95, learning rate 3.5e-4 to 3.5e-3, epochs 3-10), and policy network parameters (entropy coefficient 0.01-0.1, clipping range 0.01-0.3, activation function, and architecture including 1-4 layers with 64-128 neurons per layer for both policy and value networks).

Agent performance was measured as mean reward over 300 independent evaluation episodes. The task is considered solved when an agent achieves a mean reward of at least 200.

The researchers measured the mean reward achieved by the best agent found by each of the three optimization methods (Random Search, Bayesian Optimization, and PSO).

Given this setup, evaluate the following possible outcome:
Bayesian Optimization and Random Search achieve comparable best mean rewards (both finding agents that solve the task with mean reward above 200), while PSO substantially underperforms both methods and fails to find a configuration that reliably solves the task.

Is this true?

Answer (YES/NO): NO